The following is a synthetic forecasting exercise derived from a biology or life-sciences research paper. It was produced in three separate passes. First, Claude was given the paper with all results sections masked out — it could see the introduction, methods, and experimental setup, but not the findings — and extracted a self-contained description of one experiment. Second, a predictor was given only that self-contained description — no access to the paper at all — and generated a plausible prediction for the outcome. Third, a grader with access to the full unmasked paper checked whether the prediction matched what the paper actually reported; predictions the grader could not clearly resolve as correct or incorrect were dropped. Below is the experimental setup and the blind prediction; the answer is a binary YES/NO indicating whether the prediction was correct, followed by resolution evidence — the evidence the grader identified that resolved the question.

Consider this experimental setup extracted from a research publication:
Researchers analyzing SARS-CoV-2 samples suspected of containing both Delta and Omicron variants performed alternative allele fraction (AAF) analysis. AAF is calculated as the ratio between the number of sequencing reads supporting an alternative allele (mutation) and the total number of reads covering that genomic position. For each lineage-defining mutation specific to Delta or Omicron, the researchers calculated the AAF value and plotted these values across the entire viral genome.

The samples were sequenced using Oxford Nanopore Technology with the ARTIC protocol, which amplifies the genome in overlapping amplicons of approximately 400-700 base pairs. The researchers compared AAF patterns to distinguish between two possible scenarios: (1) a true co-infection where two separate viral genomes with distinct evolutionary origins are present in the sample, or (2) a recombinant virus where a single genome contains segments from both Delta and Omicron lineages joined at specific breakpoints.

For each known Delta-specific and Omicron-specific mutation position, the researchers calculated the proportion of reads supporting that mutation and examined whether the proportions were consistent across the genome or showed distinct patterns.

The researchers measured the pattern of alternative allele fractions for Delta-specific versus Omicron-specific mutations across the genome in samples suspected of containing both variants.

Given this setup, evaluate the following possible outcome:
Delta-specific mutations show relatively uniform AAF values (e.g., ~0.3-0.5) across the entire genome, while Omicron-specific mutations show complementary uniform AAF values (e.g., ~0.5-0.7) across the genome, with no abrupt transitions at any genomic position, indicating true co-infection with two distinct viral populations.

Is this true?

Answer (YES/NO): YES